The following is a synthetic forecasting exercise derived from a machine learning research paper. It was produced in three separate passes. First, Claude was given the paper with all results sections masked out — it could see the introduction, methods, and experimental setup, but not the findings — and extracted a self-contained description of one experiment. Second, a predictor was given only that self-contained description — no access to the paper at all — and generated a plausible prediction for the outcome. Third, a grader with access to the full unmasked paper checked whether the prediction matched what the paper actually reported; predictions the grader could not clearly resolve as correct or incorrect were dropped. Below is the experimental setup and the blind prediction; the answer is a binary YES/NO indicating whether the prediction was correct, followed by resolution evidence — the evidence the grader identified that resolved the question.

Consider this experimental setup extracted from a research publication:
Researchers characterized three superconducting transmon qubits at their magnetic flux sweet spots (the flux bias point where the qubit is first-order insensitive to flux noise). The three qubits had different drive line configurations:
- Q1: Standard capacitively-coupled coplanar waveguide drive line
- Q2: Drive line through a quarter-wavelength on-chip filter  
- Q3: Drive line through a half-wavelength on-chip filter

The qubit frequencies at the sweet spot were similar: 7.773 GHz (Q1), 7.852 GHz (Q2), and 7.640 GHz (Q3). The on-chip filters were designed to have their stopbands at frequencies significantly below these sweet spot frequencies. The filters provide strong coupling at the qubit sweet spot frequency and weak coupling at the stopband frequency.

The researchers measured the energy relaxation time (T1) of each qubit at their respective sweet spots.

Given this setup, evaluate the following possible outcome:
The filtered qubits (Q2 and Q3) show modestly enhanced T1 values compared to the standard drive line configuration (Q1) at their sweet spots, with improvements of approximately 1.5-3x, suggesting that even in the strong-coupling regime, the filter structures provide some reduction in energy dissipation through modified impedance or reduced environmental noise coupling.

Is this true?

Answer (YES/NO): NO